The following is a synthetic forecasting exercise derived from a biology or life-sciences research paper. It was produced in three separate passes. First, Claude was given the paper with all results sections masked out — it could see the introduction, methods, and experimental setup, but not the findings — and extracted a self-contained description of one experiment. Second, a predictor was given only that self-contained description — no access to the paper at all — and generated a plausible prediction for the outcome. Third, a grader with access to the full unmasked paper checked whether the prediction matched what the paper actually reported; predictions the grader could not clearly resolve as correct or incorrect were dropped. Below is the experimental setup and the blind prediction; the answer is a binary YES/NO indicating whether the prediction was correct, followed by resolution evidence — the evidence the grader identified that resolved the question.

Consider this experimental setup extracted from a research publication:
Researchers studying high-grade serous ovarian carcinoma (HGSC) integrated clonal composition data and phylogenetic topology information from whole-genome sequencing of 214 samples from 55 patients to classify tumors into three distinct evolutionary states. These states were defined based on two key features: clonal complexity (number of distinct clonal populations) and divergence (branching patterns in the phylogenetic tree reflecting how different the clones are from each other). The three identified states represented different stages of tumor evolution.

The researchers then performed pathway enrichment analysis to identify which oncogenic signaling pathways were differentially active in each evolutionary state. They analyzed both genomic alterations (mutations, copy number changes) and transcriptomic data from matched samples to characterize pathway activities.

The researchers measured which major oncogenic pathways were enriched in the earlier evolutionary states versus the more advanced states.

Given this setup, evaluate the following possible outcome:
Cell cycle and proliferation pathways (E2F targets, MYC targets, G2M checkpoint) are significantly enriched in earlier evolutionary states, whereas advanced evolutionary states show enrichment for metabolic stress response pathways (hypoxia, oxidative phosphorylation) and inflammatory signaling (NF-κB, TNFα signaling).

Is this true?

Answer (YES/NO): NO